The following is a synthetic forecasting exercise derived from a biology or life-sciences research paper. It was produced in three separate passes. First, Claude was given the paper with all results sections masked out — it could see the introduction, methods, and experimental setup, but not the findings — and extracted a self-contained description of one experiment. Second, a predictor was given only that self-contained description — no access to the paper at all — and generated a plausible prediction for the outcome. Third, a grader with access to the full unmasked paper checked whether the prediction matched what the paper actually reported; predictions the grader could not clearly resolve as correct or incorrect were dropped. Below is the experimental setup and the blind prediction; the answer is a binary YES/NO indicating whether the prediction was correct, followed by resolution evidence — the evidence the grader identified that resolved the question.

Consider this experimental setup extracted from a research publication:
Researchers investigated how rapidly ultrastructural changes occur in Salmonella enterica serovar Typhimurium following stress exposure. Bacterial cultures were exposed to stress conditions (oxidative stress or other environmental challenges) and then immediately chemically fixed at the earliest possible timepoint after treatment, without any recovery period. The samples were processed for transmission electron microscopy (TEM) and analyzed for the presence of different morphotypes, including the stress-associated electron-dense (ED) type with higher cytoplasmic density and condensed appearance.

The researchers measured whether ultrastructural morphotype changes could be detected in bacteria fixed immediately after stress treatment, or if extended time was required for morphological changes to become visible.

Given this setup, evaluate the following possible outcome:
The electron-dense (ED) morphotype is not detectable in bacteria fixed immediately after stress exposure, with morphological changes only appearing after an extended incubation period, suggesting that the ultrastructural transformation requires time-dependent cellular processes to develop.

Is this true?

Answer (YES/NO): NO